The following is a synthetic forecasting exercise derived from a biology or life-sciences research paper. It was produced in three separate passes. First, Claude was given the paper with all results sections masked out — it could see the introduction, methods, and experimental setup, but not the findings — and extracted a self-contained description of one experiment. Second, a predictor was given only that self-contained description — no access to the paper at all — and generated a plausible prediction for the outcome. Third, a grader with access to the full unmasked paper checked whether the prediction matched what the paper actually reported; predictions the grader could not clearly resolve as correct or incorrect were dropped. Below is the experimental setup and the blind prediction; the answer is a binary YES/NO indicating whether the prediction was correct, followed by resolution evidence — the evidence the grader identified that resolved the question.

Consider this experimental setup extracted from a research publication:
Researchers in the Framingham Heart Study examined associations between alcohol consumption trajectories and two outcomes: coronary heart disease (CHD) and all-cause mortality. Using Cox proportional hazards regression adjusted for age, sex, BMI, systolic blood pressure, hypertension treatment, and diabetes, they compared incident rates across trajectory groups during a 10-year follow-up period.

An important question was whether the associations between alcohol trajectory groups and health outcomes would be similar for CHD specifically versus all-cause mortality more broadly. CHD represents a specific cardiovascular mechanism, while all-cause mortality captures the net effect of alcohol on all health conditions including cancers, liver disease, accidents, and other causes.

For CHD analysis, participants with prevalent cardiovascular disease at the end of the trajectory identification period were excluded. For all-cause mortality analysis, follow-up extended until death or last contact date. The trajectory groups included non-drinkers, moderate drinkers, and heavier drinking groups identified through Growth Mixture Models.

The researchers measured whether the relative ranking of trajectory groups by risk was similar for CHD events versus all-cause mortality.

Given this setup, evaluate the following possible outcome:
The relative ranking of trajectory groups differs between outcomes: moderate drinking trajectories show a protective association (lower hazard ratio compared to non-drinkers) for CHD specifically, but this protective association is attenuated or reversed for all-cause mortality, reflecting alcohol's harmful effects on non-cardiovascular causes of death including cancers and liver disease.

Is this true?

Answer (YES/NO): NO